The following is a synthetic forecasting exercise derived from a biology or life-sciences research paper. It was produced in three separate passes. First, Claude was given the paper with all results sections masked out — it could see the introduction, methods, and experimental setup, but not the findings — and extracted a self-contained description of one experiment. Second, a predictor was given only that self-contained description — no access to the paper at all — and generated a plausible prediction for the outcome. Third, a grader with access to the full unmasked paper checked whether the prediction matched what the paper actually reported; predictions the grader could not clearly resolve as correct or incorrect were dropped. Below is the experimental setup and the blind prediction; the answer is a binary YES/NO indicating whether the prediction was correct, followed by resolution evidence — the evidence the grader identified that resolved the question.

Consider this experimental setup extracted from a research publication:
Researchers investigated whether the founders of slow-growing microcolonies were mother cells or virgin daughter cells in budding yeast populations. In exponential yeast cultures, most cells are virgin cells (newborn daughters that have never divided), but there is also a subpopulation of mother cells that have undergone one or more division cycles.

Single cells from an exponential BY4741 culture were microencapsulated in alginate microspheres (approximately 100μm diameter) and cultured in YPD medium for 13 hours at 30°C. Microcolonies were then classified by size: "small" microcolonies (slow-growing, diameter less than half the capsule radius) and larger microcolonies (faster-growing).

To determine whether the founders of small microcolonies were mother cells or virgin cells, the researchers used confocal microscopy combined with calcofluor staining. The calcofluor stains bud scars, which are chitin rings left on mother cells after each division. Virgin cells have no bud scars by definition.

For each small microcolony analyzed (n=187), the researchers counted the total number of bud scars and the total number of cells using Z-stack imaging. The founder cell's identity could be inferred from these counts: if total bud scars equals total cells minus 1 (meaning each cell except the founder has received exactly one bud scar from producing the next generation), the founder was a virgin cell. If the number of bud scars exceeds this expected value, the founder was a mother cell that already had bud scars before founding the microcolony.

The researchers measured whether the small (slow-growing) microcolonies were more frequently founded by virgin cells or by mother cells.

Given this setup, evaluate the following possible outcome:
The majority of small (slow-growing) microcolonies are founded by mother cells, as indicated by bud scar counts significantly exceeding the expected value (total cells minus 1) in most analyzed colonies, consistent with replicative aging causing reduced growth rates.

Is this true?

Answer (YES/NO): YES